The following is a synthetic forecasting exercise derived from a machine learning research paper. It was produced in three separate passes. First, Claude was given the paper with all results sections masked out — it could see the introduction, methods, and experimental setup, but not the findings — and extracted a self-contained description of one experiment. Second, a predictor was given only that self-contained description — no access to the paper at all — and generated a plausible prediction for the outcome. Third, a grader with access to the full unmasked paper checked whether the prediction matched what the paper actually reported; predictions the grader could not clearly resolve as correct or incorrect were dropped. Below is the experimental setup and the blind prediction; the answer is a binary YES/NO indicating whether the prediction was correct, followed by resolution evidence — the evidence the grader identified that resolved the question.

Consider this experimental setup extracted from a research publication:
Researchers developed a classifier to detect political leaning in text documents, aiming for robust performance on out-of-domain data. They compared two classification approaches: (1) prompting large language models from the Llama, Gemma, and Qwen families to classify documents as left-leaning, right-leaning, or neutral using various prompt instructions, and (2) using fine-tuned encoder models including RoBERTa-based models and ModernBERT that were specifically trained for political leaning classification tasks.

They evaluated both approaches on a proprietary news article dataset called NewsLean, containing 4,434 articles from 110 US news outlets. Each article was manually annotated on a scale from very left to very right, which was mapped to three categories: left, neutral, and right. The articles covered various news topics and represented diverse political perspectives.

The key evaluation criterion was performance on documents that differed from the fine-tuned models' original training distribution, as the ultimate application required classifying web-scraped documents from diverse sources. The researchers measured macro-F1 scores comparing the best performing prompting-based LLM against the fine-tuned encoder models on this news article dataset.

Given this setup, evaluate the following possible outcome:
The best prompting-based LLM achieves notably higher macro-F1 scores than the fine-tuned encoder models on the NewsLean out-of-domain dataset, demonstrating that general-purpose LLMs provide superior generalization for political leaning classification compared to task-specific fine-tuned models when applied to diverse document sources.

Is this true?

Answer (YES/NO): YES